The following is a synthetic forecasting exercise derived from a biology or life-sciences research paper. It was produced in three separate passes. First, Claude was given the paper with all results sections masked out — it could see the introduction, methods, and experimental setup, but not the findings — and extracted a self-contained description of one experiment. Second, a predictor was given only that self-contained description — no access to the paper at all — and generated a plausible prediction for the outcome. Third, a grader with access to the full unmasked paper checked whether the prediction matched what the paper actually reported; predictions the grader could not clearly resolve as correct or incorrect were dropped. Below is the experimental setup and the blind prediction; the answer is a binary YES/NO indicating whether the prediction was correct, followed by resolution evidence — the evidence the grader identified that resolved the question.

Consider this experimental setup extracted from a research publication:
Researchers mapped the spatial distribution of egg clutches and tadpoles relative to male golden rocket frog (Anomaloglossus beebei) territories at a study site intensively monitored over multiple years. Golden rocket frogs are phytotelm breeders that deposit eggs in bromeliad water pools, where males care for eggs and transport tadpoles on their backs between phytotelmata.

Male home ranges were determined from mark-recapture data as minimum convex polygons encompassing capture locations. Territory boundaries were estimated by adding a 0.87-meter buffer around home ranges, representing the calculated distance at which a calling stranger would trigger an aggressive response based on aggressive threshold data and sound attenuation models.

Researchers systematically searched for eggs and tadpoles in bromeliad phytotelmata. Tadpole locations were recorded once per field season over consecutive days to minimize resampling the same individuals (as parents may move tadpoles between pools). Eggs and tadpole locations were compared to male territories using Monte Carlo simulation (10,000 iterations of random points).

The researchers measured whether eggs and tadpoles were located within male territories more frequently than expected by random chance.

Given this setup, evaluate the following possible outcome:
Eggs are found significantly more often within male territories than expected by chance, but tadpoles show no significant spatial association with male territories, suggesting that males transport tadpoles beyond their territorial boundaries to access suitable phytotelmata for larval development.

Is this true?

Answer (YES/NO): NO